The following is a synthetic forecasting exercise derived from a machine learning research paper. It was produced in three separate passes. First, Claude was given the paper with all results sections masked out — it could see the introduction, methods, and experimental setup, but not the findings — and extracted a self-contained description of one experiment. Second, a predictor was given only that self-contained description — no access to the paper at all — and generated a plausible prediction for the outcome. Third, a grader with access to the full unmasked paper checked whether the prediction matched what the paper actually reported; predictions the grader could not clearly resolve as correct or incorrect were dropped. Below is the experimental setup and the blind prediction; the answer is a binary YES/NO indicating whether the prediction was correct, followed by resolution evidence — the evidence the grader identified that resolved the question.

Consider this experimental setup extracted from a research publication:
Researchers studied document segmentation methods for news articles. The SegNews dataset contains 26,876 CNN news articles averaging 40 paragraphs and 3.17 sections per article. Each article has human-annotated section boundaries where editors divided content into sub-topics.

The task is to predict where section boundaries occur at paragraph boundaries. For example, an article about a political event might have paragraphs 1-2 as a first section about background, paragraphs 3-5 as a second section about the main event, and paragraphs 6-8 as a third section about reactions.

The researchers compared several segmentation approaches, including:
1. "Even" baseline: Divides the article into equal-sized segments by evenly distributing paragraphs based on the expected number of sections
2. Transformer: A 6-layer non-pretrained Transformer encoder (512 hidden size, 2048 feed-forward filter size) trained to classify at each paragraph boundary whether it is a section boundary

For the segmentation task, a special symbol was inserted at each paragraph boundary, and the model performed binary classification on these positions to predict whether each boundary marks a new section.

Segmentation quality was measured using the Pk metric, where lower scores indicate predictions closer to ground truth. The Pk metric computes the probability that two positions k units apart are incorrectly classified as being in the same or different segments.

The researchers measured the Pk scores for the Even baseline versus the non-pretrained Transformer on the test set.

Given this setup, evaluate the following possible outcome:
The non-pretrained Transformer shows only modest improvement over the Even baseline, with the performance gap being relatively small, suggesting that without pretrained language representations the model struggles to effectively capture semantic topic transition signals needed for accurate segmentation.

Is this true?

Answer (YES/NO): NO